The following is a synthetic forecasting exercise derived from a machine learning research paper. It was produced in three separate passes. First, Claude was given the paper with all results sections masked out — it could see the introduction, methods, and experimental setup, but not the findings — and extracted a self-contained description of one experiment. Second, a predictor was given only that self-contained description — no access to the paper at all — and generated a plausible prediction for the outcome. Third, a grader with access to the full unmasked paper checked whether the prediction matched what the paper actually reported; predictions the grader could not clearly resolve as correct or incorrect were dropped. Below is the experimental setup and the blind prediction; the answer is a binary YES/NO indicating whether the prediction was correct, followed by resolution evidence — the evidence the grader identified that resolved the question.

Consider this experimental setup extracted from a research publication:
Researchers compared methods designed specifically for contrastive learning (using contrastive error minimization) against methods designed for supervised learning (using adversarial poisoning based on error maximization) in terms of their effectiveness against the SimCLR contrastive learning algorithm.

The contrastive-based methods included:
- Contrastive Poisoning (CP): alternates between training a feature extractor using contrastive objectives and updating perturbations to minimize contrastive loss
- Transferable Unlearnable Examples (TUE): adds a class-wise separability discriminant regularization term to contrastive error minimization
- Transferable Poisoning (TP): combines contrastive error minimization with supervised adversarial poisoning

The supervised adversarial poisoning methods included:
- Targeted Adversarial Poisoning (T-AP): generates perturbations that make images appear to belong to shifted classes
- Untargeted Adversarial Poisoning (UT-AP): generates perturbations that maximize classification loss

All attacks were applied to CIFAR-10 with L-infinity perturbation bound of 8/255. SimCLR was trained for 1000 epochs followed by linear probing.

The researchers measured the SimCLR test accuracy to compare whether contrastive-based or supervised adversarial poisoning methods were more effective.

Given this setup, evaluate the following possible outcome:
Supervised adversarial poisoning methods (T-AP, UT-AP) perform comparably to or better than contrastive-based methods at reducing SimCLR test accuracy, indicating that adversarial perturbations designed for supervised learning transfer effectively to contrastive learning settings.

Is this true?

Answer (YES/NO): NO